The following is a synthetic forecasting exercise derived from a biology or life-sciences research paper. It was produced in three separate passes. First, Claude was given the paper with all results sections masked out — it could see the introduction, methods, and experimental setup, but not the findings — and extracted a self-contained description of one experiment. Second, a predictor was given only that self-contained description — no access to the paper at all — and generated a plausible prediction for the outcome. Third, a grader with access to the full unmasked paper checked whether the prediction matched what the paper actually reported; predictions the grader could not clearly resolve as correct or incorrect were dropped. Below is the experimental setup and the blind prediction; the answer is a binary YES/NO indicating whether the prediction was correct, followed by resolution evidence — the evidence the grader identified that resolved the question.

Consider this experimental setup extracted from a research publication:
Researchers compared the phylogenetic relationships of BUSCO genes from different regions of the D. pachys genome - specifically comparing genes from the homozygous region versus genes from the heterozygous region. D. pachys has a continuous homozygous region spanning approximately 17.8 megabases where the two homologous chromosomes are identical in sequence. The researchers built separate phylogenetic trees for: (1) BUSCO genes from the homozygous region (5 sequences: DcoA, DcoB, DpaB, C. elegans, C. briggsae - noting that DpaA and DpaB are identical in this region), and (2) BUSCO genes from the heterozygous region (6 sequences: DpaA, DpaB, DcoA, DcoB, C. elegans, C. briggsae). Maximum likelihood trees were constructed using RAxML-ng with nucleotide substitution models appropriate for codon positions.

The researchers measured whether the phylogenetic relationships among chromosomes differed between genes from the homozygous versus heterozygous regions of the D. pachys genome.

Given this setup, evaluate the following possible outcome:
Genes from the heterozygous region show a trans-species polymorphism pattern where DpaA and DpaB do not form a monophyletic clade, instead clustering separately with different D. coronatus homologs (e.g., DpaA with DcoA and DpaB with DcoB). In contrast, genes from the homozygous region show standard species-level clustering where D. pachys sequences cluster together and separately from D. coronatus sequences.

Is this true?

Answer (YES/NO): NO